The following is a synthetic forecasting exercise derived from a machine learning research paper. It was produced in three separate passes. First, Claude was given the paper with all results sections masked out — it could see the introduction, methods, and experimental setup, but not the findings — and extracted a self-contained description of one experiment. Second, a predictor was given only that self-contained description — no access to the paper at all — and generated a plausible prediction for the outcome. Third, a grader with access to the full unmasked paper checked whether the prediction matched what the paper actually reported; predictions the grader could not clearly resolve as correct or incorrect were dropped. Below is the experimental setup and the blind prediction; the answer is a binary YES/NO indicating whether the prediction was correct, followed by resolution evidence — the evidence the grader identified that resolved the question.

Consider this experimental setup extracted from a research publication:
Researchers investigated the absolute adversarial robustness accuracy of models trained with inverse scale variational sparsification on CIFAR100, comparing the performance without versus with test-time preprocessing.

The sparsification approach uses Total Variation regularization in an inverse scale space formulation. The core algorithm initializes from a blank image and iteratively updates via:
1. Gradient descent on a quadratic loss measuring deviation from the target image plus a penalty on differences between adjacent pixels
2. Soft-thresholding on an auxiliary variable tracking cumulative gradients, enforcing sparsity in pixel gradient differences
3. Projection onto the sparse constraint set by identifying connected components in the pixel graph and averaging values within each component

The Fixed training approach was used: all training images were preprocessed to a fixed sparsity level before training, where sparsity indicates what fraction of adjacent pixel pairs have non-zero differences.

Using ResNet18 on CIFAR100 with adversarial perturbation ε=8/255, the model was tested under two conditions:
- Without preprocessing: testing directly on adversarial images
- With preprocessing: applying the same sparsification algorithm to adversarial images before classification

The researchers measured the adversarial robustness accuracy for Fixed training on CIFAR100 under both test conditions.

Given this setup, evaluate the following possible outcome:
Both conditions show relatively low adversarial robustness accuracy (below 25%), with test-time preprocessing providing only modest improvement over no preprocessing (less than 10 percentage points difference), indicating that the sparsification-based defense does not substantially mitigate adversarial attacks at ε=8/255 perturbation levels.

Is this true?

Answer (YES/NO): NO